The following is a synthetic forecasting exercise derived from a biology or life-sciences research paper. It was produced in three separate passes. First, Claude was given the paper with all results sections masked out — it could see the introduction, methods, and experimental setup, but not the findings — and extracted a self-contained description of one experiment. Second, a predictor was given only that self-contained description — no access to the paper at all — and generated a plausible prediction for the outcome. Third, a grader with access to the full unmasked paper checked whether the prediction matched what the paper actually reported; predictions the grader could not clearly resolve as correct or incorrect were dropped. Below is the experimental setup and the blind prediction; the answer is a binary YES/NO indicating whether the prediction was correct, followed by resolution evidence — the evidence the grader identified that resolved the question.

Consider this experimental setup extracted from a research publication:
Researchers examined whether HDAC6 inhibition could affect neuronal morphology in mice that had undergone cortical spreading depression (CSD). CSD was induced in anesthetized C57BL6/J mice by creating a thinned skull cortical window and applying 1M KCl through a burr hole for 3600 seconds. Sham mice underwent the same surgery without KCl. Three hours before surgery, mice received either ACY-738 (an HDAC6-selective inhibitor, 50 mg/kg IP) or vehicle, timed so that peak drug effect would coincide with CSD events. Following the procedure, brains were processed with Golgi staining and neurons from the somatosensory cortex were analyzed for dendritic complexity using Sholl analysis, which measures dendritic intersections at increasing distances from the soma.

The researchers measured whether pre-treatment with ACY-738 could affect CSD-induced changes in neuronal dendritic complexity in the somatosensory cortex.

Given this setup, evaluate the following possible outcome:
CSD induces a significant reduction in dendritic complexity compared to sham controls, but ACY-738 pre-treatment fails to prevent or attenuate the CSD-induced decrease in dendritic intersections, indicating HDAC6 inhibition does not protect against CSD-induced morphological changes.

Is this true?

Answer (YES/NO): NO